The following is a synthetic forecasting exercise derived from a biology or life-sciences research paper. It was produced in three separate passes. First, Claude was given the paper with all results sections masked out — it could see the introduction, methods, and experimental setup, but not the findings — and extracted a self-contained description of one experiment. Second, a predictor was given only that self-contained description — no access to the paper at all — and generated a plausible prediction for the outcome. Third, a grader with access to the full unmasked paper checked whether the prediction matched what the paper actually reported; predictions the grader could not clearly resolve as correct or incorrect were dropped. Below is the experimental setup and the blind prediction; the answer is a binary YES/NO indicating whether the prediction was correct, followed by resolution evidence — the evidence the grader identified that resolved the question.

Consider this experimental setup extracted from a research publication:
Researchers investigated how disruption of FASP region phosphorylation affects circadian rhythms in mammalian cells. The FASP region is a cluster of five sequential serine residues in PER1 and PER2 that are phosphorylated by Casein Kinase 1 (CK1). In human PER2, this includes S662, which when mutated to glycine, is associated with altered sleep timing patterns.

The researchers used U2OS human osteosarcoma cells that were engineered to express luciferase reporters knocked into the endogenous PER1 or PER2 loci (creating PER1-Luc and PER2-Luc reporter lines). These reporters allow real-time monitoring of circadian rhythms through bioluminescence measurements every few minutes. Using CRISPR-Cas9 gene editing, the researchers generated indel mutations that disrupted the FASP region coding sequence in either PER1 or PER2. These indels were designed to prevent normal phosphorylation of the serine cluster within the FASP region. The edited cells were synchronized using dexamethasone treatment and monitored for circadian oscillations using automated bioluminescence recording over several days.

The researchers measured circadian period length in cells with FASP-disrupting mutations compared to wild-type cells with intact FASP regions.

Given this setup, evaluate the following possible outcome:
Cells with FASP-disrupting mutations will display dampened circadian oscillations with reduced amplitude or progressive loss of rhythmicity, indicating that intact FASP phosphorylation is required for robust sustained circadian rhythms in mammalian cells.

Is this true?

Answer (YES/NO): NO